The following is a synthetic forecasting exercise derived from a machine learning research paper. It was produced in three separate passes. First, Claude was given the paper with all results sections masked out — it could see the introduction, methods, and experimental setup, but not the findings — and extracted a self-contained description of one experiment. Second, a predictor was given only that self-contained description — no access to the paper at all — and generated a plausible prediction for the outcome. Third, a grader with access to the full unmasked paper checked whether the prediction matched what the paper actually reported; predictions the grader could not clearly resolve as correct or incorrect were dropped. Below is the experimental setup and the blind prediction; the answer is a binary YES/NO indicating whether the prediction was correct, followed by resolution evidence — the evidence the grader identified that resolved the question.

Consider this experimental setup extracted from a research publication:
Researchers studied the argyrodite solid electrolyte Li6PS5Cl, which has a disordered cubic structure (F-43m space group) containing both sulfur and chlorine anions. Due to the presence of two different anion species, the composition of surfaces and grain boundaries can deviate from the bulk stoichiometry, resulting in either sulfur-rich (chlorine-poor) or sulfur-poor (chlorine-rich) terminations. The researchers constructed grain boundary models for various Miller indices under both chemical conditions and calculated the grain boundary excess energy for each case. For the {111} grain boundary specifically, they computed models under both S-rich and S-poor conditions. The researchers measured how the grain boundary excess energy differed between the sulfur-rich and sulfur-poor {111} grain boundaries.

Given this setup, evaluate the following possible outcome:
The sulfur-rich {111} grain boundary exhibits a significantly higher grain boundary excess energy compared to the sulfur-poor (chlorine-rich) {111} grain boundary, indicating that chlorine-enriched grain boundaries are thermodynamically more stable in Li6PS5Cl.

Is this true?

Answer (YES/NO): YES